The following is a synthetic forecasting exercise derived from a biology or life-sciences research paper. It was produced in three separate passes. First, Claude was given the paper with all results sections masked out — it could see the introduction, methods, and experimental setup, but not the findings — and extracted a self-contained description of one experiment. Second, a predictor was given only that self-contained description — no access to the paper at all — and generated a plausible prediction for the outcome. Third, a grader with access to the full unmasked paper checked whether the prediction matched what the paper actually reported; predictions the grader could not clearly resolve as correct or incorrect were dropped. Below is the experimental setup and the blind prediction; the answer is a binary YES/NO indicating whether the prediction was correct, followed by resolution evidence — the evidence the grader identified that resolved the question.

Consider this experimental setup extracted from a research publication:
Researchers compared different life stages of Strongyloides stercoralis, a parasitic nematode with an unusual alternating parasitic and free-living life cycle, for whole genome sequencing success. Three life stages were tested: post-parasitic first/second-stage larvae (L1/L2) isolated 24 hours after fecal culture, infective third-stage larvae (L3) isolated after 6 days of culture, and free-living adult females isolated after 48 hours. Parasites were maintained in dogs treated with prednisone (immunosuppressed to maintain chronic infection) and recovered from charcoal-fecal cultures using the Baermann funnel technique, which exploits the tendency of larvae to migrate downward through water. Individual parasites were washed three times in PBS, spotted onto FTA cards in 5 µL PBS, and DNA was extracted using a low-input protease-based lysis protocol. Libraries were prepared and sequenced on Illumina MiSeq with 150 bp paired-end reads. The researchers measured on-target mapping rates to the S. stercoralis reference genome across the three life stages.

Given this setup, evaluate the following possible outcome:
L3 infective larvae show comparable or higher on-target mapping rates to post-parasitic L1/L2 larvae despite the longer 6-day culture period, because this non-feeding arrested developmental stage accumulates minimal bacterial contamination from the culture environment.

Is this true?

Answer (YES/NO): NO